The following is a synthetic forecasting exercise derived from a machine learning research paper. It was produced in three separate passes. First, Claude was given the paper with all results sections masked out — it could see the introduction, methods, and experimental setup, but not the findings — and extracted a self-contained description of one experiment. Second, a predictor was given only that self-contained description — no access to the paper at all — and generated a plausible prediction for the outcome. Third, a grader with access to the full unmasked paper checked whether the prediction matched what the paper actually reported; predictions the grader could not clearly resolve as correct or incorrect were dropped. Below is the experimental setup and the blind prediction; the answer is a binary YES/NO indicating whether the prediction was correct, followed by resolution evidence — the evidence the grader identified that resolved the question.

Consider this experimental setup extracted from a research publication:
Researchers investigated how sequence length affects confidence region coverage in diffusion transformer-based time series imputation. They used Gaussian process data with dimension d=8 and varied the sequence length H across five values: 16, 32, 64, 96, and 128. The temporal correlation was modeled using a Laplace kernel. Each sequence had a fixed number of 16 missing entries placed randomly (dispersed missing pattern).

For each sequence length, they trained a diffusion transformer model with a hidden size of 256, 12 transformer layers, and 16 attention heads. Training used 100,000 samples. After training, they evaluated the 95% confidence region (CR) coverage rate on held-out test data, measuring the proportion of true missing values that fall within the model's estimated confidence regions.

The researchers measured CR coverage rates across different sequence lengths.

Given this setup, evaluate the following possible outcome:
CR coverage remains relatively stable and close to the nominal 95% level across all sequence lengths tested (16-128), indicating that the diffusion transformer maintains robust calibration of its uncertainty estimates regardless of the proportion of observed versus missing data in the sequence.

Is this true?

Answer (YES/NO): NO